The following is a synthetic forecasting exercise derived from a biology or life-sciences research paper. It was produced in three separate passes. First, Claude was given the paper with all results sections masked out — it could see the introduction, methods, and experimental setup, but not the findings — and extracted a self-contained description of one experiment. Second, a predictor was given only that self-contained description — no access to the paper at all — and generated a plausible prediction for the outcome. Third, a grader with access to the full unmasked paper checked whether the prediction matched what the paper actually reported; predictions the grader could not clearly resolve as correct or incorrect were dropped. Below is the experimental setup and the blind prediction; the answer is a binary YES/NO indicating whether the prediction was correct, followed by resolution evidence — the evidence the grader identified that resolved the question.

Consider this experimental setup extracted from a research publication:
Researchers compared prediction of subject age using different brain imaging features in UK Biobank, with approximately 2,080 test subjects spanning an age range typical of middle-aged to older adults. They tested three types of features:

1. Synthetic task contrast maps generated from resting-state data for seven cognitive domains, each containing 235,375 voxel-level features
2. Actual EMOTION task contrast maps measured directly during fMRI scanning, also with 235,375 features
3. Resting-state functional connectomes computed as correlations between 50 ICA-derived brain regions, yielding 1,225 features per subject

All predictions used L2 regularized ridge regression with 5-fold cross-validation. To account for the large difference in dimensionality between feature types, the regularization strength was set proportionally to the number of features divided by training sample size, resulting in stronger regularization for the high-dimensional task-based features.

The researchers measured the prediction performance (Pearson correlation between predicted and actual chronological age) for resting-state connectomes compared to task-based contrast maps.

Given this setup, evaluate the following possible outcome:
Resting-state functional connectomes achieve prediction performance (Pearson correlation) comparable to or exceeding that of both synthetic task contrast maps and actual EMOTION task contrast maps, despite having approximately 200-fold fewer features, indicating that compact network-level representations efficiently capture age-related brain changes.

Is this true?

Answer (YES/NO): NO